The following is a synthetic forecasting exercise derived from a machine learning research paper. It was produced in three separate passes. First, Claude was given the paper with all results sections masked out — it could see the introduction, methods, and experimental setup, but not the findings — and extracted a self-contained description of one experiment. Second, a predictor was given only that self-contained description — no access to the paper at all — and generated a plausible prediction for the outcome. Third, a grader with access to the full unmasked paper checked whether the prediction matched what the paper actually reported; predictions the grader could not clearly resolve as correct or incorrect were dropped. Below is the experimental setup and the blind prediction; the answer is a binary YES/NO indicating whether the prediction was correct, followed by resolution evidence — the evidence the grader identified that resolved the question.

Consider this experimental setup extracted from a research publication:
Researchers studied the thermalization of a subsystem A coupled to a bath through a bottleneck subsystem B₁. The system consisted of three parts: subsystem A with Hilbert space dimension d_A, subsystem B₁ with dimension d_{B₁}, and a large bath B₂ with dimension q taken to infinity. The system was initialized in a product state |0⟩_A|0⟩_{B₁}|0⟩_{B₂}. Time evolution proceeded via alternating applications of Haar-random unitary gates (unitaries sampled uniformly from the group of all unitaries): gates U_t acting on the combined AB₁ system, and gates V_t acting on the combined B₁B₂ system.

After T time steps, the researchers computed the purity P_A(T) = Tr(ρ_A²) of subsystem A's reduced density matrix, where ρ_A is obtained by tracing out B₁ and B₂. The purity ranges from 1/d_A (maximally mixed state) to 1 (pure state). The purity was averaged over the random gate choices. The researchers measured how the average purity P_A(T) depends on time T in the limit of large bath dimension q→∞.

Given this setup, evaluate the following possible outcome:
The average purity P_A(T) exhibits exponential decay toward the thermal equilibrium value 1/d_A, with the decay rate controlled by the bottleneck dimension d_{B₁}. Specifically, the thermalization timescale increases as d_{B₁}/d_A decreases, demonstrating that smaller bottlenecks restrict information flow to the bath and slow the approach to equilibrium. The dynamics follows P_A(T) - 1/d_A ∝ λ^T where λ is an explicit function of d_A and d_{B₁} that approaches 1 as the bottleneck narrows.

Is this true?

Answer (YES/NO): YES